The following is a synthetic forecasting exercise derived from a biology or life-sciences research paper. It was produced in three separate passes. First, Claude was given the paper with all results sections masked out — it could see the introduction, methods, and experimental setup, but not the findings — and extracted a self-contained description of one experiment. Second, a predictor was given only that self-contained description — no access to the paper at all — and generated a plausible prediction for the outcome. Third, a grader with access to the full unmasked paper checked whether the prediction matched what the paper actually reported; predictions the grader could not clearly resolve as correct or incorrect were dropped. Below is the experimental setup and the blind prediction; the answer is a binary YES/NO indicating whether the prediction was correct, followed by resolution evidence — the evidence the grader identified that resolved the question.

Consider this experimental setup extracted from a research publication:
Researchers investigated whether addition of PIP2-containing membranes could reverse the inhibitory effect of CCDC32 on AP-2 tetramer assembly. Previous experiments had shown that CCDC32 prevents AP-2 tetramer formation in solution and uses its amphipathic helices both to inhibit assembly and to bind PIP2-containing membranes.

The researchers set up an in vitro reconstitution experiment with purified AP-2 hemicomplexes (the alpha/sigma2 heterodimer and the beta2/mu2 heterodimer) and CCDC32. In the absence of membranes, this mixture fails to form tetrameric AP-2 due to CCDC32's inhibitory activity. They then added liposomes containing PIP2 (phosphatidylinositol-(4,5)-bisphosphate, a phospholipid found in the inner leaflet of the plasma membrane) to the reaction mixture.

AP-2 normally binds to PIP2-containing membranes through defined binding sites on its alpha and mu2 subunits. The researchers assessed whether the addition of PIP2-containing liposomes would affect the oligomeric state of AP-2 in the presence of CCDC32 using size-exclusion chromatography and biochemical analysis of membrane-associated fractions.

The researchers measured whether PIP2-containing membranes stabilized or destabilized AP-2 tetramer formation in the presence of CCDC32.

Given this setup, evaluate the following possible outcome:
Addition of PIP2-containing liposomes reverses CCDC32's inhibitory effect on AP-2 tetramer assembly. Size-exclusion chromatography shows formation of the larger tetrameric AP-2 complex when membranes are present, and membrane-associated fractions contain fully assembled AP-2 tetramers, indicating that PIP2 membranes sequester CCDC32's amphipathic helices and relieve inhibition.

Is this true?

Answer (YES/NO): NO